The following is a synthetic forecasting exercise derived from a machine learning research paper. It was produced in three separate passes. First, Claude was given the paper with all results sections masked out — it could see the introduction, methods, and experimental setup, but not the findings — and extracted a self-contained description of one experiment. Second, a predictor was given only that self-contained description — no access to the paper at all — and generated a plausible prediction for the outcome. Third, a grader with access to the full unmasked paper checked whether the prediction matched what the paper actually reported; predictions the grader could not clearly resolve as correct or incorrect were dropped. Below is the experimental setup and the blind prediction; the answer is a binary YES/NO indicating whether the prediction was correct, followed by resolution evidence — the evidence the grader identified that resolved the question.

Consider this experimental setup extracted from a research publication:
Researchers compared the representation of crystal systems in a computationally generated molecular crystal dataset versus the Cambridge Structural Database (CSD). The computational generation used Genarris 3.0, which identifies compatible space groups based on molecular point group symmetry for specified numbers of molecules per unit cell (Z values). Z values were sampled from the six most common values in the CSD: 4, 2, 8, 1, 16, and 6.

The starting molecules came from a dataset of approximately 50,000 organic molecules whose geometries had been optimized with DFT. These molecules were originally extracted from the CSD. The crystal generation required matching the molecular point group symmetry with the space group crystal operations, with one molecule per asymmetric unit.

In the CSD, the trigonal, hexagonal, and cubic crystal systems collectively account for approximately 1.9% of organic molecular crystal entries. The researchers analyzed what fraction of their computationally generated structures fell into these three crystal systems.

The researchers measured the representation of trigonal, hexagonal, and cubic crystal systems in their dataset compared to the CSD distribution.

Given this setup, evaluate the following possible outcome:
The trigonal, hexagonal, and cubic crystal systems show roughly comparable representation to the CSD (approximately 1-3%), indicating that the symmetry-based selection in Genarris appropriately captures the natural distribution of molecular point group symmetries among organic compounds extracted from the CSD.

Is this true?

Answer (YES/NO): NO